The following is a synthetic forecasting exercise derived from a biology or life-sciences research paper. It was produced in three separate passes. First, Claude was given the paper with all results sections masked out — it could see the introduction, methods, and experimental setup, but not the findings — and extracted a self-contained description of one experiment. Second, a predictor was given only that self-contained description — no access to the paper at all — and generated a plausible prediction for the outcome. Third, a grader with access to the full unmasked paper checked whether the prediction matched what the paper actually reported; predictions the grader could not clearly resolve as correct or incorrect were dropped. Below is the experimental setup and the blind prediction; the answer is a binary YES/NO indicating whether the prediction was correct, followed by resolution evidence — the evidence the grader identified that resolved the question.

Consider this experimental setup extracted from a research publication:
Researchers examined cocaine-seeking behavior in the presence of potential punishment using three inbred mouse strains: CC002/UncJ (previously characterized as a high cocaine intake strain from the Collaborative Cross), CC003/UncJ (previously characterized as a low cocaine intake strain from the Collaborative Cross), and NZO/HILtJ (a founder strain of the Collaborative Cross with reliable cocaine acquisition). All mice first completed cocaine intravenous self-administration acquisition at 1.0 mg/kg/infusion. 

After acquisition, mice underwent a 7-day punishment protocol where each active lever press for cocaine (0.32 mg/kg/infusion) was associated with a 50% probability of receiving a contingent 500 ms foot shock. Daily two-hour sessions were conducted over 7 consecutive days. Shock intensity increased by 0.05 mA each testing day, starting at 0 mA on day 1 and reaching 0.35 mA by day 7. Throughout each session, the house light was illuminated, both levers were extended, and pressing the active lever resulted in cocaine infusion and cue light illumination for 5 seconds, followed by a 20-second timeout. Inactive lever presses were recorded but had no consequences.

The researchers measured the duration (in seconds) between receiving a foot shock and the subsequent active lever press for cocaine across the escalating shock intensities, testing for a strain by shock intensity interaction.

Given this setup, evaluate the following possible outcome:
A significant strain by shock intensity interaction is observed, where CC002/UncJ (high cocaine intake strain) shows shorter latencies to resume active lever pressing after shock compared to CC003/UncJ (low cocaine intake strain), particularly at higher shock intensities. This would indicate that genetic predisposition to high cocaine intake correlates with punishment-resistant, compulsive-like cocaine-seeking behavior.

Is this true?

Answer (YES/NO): YES